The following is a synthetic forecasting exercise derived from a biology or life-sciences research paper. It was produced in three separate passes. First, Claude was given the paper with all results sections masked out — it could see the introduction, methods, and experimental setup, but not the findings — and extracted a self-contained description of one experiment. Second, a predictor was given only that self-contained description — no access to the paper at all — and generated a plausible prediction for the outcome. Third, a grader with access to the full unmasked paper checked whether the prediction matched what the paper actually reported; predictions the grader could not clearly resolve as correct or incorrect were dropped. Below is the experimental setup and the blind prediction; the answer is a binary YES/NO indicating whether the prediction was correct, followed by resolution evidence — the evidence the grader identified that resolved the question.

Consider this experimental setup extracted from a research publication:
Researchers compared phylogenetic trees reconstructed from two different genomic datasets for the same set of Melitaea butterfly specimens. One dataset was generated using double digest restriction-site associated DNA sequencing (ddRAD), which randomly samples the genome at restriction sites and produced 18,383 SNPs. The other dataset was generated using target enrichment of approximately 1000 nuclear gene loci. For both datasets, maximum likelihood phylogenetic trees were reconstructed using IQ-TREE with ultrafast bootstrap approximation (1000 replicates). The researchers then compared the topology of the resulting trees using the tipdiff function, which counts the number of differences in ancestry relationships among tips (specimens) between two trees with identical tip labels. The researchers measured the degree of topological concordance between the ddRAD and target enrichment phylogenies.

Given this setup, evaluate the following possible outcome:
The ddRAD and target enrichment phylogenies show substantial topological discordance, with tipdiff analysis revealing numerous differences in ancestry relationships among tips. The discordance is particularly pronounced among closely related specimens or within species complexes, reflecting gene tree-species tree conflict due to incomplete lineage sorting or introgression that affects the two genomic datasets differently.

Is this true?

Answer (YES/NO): NO